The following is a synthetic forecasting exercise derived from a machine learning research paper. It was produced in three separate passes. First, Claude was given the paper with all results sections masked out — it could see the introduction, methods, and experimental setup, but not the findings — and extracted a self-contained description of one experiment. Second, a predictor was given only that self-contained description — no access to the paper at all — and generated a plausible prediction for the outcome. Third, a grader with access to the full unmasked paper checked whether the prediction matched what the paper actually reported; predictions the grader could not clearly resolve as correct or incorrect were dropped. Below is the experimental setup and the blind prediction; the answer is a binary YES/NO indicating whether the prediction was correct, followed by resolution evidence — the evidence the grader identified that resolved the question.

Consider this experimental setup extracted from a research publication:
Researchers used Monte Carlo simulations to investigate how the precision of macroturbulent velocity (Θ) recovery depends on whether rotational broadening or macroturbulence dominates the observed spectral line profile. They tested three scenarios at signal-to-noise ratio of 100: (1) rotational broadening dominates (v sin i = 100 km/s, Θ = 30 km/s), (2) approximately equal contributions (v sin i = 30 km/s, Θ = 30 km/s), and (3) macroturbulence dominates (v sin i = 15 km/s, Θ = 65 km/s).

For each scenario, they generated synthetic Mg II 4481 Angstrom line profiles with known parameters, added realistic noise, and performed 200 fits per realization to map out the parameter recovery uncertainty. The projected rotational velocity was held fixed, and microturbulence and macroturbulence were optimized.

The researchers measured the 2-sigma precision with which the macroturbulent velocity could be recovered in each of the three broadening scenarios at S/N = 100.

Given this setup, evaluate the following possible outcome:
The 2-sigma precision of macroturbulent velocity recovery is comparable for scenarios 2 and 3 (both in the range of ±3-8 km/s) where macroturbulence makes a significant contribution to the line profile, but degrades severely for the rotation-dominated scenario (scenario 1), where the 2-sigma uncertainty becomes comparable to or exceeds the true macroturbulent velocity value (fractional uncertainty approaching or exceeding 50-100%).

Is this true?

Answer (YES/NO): NO